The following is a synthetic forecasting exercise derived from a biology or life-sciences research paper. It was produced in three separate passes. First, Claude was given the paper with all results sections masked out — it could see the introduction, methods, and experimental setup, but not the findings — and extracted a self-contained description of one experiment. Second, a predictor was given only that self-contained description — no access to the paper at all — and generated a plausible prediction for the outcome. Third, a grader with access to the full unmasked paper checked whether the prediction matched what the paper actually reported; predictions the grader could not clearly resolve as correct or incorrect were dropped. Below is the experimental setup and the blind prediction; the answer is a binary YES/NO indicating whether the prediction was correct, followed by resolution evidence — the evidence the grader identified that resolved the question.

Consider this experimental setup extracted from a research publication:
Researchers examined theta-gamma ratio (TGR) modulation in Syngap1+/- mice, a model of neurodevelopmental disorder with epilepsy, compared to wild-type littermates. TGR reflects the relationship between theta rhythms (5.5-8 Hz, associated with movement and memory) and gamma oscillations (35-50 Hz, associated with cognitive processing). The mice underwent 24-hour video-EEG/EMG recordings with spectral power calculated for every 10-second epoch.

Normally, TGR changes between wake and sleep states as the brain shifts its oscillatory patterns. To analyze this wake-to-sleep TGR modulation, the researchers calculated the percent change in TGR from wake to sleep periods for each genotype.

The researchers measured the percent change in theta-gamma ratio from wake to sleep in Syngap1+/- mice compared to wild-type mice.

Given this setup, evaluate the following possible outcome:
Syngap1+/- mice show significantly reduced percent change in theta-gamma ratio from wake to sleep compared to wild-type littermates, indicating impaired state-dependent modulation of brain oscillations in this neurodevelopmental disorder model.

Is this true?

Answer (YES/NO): YES